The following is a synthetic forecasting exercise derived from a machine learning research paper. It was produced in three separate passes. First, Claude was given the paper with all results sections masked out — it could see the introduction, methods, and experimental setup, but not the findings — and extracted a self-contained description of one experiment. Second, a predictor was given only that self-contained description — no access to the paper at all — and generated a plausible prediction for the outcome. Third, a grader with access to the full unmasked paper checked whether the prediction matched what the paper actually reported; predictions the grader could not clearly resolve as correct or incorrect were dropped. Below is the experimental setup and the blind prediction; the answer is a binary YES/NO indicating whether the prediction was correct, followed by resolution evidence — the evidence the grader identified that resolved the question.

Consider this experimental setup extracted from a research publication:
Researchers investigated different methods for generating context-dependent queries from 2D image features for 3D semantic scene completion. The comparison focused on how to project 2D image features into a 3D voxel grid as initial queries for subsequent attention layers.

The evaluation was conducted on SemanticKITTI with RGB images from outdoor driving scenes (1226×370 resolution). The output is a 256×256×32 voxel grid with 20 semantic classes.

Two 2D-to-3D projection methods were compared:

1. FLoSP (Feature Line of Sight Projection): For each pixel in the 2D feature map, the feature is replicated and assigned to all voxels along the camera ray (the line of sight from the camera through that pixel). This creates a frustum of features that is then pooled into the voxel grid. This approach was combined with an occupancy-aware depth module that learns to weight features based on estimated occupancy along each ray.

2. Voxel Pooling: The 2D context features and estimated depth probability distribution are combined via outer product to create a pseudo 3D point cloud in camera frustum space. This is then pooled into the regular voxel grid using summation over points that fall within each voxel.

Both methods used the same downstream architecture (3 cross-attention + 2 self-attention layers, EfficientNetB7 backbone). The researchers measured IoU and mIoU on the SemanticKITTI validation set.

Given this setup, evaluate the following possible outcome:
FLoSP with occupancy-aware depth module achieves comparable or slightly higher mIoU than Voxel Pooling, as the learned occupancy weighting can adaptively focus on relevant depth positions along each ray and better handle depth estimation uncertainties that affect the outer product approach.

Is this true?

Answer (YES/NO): NO